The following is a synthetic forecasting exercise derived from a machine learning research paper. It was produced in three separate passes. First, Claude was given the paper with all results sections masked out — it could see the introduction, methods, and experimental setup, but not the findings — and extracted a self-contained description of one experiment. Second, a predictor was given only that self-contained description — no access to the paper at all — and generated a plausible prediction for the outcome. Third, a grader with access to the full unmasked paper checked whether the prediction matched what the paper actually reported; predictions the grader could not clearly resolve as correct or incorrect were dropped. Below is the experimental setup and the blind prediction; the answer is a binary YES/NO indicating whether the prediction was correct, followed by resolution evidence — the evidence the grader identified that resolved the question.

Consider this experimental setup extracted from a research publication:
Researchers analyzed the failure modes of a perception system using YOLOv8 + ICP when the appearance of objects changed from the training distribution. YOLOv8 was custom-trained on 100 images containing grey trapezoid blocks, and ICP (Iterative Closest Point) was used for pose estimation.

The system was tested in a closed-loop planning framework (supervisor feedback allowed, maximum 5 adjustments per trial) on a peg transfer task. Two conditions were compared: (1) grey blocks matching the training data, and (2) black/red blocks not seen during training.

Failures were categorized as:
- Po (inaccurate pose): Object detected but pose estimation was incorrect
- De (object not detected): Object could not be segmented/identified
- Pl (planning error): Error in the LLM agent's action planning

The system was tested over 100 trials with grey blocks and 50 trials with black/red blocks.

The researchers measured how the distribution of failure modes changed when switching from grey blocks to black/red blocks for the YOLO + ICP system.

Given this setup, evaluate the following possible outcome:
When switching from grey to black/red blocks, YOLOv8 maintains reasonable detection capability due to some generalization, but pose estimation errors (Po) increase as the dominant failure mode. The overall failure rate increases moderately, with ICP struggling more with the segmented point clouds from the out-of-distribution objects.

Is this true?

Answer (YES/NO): NO